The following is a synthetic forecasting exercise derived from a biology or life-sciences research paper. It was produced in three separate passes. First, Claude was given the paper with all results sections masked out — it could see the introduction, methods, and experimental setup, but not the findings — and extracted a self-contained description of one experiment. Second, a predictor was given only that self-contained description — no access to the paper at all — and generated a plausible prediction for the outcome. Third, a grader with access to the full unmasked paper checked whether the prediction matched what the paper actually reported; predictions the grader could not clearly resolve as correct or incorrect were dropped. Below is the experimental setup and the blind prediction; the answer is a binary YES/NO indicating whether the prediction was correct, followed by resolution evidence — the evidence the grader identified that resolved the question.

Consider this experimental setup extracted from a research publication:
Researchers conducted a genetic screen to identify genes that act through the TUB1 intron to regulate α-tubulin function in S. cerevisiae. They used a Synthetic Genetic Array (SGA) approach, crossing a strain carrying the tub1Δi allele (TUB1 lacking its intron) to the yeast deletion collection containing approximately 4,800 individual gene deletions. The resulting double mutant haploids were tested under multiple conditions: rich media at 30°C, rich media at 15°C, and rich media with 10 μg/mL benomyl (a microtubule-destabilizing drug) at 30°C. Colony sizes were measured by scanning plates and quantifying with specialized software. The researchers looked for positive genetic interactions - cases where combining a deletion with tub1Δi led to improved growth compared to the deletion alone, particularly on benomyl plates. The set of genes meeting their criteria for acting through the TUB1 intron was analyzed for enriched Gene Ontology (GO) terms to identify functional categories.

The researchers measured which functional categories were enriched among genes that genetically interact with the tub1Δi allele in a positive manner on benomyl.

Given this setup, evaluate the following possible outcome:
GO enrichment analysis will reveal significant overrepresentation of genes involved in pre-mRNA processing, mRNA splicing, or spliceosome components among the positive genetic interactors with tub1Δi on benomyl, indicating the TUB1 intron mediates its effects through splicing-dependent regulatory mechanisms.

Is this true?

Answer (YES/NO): NO